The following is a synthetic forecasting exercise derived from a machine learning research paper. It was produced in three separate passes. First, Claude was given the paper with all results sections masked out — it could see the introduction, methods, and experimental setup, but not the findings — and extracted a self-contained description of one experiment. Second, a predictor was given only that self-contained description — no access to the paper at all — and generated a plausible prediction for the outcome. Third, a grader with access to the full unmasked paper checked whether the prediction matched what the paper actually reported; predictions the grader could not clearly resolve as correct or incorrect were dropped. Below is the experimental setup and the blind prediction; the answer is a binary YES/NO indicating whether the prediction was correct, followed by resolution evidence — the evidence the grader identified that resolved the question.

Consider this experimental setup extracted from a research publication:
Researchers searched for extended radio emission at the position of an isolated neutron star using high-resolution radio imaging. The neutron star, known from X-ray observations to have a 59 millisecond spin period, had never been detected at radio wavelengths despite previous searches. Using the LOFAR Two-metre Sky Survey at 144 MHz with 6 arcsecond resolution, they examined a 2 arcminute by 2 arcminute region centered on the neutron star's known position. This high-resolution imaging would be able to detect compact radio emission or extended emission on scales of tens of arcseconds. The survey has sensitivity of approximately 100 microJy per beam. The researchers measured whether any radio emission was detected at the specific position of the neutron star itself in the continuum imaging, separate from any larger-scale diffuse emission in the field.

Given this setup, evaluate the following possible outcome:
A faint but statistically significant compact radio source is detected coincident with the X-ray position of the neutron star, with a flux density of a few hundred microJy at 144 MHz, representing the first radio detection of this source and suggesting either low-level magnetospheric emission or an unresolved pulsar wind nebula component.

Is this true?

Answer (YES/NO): NO